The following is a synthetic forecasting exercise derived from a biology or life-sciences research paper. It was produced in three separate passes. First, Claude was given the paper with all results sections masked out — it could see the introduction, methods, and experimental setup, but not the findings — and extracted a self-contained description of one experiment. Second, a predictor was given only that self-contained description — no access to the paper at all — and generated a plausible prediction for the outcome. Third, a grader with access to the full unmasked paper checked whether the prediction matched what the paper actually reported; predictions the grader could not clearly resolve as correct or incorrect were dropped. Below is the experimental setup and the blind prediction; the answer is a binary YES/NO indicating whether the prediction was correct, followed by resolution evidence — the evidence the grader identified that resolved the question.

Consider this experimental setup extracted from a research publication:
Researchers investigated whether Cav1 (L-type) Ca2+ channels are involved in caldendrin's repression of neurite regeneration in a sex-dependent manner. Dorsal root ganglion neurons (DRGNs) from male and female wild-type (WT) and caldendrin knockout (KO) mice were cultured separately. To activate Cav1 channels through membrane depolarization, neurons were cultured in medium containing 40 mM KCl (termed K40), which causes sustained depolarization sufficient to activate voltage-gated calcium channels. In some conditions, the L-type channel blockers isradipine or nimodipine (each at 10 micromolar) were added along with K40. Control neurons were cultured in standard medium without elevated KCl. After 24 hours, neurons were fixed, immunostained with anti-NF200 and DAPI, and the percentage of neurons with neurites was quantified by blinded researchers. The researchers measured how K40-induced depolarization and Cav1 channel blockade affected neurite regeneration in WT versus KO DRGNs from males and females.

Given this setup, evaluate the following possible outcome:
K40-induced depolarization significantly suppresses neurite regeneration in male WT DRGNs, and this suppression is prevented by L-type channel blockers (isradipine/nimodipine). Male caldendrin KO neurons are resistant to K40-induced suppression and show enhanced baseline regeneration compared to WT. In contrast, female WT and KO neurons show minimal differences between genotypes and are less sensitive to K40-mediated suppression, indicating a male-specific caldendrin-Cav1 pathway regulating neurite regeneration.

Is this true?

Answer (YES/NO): NO